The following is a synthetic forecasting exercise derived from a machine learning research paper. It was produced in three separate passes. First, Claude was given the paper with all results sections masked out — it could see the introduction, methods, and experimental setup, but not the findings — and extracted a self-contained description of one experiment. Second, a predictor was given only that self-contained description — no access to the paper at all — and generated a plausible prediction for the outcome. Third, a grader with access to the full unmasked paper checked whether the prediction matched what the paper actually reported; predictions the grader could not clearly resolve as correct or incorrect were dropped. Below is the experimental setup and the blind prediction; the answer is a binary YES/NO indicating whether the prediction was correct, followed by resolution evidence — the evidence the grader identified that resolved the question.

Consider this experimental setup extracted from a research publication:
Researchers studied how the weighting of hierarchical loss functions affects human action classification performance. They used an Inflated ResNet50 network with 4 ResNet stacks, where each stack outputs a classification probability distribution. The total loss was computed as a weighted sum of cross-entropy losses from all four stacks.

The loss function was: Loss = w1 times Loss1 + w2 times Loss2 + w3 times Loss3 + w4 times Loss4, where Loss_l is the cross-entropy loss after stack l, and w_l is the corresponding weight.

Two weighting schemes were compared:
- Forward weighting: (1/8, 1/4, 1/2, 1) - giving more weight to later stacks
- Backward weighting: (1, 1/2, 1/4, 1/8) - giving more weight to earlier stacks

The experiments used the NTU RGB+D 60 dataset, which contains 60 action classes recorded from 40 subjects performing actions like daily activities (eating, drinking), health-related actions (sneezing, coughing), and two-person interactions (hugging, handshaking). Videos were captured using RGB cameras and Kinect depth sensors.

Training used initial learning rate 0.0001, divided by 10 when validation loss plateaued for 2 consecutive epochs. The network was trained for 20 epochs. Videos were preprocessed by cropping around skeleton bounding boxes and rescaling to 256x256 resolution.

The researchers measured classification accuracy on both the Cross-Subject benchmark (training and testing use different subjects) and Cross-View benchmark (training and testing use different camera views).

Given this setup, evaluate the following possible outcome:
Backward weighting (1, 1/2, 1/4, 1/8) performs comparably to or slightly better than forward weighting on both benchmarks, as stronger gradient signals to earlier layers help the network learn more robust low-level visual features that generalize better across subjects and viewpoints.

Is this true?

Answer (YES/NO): NO